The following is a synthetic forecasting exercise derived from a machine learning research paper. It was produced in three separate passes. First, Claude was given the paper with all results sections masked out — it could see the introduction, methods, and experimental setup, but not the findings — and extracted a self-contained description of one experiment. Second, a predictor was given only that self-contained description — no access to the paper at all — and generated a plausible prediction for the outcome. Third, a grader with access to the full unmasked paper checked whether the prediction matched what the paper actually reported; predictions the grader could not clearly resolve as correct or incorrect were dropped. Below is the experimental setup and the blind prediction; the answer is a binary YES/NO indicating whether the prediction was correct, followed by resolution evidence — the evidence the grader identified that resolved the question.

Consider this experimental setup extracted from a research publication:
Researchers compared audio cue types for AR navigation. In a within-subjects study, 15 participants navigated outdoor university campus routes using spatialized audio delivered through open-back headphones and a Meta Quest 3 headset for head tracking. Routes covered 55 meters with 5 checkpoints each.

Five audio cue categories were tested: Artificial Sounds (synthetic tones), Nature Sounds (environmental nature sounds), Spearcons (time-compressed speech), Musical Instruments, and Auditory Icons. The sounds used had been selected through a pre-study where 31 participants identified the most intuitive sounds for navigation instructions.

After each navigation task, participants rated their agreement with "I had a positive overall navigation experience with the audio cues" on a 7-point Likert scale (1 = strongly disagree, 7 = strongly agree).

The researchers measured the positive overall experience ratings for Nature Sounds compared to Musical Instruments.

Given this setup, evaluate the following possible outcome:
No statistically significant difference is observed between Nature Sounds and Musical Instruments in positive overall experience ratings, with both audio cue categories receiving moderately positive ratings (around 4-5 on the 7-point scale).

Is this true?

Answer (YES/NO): YES